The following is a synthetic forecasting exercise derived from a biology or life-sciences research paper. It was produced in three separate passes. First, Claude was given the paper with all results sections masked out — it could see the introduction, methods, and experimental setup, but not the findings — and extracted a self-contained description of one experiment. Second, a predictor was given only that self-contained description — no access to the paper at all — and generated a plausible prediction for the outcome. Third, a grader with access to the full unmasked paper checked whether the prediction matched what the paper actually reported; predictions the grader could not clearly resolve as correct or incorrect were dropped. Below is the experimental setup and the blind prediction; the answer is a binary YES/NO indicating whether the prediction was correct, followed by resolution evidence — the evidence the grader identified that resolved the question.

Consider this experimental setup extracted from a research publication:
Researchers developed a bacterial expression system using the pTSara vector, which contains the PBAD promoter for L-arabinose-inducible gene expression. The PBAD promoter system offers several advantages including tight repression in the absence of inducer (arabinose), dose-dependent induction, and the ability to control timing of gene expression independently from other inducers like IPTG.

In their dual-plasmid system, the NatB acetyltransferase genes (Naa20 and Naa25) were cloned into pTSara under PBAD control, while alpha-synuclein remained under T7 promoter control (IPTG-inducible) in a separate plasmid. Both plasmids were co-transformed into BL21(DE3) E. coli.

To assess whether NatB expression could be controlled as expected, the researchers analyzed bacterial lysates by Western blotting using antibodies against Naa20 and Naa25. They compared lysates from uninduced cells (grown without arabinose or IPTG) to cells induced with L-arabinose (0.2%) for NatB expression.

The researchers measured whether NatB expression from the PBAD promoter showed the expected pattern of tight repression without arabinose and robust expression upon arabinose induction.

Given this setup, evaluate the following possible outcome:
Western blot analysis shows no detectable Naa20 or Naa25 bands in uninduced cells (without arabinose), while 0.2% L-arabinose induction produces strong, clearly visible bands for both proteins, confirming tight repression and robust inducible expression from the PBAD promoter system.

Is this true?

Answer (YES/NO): NO